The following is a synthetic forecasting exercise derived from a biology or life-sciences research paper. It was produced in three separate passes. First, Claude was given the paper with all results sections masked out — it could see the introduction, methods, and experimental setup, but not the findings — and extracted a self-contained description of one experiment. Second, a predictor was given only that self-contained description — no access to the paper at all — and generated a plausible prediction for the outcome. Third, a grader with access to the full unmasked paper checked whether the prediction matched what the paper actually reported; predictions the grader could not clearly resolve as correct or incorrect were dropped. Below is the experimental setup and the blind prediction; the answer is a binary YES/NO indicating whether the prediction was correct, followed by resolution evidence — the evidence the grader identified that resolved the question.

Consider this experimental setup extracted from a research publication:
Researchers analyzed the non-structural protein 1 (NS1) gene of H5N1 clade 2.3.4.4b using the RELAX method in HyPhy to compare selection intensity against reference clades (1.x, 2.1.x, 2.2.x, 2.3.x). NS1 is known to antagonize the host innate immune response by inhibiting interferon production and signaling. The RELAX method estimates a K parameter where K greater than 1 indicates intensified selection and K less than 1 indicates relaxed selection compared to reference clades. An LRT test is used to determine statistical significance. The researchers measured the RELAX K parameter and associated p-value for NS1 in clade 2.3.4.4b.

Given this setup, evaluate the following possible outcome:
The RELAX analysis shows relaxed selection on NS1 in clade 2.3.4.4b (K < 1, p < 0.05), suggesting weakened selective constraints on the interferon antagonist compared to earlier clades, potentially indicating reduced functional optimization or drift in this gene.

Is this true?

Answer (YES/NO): YES